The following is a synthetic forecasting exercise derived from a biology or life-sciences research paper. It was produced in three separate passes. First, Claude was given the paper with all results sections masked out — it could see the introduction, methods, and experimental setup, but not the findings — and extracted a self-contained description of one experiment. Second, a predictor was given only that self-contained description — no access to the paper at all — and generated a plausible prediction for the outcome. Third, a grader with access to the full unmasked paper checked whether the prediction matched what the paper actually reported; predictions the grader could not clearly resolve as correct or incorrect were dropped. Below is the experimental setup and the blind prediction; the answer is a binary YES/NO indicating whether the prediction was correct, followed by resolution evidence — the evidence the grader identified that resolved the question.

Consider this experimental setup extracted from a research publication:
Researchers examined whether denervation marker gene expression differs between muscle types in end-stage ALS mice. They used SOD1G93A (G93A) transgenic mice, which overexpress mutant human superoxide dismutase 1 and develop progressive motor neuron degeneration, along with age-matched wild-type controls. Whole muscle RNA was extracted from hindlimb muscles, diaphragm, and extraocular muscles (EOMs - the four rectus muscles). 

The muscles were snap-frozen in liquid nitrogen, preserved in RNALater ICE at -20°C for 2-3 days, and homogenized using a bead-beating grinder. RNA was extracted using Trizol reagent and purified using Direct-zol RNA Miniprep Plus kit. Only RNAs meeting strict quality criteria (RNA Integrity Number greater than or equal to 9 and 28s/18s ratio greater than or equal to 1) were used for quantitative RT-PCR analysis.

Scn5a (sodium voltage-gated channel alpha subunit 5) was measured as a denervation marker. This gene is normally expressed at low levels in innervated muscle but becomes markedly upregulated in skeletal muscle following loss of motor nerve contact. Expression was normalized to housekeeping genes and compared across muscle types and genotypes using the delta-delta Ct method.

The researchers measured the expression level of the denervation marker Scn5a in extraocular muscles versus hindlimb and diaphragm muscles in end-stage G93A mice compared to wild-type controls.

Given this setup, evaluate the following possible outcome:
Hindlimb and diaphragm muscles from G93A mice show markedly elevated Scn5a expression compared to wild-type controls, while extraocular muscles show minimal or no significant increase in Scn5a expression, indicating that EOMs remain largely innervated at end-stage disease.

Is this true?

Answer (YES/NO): YES